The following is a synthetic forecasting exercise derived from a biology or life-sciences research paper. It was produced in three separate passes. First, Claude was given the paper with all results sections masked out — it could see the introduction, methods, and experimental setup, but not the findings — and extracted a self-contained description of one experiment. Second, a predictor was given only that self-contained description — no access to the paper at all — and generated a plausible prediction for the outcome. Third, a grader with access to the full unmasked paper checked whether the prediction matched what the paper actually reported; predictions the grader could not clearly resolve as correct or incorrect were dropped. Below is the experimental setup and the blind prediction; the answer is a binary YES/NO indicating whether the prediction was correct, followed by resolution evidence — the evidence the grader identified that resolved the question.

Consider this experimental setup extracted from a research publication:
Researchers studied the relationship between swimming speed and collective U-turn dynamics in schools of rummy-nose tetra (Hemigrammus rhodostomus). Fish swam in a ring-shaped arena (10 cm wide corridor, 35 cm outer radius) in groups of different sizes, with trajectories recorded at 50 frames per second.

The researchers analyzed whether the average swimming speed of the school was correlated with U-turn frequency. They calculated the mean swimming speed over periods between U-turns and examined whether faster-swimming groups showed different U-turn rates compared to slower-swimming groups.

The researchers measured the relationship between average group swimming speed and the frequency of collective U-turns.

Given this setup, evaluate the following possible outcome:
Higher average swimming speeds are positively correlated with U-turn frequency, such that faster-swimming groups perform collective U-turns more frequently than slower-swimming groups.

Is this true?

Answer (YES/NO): NO